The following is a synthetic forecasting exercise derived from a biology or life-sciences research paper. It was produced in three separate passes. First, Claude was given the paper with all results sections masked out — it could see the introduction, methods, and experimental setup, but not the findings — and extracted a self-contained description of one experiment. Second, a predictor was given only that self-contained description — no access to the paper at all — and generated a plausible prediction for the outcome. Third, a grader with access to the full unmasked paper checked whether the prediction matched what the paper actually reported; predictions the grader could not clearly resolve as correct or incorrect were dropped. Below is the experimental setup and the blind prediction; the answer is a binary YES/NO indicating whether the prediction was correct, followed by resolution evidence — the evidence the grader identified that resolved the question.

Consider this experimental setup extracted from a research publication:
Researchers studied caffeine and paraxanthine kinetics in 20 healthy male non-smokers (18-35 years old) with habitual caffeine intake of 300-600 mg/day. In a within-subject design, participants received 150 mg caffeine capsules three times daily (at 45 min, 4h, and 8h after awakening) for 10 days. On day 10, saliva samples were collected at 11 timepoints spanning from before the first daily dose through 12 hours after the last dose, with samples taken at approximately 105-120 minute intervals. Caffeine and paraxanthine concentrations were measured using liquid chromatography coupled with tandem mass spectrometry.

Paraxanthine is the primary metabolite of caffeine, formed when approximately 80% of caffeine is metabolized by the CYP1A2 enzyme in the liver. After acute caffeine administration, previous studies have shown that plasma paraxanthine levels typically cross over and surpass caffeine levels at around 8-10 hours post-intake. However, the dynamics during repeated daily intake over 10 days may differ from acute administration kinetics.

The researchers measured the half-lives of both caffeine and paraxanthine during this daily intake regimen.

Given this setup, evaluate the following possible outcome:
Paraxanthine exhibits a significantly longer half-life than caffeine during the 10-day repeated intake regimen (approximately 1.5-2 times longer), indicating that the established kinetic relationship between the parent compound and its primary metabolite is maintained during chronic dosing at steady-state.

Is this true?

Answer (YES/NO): NO